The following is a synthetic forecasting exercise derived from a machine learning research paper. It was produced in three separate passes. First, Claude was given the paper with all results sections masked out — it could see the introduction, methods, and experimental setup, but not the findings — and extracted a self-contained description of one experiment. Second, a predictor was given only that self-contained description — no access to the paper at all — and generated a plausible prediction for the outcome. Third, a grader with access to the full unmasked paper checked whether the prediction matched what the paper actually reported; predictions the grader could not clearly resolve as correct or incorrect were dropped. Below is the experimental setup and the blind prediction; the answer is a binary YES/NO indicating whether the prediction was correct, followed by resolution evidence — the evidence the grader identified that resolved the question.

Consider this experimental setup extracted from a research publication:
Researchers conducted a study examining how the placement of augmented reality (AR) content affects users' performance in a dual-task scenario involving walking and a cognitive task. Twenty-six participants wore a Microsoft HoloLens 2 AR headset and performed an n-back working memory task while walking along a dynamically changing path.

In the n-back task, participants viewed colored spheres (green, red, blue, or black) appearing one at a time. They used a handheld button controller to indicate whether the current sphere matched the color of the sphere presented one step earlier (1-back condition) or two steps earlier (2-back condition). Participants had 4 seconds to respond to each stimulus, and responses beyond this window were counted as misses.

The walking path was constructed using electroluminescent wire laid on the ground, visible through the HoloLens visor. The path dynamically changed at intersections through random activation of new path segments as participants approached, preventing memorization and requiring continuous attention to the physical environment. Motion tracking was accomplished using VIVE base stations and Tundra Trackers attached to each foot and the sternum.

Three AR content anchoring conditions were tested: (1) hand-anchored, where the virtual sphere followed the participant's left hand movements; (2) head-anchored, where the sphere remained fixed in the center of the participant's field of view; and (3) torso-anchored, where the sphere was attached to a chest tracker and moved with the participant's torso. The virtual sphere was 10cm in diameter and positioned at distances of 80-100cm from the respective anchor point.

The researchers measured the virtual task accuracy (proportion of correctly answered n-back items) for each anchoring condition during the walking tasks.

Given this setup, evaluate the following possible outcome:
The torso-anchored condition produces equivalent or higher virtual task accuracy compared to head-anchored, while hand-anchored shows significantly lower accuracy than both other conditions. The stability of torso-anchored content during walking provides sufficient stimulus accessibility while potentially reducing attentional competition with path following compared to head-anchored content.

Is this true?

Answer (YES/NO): NO